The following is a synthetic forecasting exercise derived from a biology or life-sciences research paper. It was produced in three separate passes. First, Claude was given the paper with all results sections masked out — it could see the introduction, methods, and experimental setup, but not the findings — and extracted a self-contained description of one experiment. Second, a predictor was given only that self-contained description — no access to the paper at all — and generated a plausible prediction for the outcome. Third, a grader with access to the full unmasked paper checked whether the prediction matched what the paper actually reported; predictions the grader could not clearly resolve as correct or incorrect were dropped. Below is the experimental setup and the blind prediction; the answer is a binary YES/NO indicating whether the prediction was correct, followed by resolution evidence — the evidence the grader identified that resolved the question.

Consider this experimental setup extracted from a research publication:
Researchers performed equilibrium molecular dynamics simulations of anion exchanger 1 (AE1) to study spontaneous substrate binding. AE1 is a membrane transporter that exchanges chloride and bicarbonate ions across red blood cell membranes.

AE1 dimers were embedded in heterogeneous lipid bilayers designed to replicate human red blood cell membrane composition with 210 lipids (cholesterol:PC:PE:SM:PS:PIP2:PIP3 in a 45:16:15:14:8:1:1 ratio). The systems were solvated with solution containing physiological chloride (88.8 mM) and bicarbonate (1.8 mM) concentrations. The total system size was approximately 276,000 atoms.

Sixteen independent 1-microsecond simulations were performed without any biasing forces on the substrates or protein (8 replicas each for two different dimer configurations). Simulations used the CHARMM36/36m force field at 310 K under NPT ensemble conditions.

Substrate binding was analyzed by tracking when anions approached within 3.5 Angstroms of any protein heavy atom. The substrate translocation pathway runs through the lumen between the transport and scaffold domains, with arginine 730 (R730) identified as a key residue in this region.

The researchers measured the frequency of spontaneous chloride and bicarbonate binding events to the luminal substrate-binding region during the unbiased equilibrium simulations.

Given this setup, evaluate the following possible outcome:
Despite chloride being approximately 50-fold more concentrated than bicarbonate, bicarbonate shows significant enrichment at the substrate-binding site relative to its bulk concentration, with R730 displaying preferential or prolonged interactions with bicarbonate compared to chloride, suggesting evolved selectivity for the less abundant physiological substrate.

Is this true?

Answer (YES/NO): YES